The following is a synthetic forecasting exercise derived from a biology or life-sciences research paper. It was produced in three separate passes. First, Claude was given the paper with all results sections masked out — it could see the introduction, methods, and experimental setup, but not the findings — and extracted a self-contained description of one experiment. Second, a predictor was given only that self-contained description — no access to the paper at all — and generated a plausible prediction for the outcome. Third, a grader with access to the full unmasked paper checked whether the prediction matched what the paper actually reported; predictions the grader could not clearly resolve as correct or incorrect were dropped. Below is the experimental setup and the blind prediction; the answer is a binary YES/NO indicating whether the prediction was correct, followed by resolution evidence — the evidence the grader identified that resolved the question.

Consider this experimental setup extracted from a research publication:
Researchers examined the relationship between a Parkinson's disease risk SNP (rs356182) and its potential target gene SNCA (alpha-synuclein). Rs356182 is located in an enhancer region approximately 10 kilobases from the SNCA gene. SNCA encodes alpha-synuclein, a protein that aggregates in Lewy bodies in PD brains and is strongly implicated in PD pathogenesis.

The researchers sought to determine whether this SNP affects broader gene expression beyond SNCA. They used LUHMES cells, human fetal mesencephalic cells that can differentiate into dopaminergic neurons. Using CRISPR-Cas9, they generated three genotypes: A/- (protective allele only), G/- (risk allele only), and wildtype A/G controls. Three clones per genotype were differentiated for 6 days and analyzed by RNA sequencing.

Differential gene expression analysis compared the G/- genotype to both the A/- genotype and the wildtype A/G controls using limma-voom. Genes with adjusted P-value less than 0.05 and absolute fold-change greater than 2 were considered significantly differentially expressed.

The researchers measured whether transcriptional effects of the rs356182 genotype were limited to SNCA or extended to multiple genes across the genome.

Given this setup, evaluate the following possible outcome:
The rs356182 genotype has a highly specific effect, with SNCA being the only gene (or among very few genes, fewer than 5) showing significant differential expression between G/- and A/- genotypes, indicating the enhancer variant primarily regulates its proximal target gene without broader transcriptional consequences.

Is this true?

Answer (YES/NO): NO